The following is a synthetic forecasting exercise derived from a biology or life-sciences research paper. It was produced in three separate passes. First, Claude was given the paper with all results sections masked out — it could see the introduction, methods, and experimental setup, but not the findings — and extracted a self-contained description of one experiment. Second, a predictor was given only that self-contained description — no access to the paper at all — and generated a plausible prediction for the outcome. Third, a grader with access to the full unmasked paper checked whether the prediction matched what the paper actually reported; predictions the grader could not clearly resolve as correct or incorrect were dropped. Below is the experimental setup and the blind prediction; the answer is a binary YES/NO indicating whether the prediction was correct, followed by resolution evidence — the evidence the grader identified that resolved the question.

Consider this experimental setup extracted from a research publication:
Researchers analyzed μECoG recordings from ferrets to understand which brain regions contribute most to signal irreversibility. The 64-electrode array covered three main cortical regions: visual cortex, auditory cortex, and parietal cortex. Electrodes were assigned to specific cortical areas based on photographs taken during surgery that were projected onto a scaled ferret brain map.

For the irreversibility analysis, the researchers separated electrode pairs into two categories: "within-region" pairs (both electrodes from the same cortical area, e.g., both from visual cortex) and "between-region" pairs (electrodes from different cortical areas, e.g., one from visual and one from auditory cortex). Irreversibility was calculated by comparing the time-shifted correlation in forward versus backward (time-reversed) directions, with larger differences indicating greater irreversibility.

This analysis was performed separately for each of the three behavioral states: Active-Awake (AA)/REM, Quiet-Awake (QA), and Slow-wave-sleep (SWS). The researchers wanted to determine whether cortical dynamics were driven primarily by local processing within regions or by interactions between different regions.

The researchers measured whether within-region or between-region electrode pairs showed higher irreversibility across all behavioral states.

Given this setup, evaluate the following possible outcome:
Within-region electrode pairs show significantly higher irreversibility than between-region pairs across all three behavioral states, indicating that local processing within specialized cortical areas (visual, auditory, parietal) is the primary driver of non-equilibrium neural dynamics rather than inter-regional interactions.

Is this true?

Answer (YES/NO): YES